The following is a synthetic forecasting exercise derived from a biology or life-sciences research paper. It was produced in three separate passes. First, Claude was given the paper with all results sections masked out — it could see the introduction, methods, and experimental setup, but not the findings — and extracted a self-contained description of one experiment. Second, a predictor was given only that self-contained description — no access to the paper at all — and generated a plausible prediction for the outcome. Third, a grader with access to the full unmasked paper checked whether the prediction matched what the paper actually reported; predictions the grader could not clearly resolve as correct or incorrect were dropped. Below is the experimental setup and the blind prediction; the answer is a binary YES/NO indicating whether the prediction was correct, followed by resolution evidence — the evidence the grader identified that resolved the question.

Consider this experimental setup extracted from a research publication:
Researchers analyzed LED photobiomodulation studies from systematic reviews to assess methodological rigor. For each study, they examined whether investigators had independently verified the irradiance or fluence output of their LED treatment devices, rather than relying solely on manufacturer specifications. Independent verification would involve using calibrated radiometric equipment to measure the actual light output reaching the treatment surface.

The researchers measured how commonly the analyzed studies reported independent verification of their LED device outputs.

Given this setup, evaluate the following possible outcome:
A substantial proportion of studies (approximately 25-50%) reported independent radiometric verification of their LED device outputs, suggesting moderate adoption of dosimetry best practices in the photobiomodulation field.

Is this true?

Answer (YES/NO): NO